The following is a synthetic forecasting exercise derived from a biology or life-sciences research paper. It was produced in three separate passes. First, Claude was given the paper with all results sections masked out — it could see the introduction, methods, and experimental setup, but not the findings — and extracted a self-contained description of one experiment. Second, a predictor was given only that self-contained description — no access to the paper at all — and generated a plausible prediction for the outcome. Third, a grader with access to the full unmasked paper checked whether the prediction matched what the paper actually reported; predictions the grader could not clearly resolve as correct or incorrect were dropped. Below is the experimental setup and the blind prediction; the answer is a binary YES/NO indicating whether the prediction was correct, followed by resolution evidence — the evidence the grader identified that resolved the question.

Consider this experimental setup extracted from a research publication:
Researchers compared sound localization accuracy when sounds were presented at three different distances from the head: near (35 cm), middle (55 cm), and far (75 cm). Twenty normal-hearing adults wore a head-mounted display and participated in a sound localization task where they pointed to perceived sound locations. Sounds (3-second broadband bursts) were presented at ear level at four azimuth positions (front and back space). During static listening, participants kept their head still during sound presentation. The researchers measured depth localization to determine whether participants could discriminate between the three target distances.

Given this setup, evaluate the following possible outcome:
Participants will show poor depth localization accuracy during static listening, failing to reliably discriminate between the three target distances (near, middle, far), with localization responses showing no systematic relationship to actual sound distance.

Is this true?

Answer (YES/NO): NO